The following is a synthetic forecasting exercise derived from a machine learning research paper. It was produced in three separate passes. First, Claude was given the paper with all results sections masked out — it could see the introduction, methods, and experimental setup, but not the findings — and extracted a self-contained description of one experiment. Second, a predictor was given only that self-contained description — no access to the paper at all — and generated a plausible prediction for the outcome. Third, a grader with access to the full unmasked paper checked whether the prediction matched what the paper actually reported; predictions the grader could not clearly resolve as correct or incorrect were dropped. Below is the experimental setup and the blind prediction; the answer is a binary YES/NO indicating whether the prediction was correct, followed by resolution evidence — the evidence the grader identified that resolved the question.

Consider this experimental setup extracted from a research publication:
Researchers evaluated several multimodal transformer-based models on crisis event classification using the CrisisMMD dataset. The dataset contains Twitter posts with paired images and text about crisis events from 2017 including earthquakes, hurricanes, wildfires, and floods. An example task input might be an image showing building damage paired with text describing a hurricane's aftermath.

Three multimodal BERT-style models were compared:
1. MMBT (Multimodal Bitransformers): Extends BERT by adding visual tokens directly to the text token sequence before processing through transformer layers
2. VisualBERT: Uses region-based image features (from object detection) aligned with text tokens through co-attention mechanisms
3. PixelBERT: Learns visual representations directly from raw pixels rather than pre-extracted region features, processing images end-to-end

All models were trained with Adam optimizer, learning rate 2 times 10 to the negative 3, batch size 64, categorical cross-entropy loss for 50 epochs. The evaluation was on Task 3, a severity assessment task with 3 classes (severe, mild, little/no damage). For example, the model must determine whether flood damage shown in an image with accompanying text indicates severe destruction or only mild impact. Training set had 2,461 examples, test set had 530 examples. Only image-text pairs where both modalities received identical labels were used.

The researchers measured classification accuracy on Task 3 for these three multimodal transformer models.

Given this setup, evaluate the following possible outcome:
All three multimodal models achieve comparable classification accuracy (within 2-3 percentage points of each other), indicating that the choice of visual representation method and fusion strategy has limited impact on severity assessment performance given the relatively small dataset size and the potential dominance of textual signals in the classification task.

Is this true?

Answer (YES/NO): NO